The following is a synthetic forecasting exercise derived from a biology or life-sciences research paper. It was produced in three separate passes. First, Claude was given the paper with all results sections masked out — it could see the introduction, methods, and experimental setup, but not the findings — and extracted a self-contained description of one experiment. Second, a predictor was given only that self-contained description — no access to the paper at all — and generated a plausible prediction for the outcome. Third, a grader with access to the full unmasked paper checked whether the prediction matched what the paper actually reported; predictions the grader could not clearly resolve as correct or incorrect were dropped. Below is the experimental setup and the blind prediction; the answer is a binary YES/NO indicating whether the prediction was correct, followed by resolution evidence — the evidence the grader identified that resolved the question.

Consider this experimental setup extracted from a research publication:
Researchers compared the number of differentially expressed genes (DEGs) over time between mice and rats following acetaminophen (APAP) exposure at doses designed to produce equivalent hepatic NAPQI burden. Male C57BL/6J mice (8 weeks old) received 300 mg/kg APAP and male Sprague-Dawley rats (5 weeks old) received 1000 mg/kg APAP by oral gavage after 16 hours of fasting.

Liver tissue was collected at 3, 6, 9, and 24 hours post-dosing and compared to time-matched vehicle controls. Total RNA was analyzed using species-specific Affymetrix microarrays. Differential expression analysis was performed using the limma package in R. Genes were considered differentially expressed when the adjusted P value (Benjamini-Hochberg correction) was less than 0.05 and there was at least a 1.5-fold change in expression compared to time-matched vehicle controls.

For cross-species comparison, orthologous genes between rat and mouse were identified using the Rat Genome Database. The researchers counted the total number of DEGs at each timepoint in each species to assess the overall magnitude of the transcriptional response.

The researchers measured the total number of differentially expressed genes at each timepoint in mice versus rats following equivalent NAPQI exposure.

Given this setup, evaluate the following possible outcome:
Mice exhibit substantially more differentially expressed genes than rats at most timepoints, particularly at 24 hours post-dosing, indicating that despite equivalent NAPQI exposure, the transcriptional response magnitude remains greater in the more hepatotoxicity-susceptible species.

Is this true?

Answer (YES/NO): NO